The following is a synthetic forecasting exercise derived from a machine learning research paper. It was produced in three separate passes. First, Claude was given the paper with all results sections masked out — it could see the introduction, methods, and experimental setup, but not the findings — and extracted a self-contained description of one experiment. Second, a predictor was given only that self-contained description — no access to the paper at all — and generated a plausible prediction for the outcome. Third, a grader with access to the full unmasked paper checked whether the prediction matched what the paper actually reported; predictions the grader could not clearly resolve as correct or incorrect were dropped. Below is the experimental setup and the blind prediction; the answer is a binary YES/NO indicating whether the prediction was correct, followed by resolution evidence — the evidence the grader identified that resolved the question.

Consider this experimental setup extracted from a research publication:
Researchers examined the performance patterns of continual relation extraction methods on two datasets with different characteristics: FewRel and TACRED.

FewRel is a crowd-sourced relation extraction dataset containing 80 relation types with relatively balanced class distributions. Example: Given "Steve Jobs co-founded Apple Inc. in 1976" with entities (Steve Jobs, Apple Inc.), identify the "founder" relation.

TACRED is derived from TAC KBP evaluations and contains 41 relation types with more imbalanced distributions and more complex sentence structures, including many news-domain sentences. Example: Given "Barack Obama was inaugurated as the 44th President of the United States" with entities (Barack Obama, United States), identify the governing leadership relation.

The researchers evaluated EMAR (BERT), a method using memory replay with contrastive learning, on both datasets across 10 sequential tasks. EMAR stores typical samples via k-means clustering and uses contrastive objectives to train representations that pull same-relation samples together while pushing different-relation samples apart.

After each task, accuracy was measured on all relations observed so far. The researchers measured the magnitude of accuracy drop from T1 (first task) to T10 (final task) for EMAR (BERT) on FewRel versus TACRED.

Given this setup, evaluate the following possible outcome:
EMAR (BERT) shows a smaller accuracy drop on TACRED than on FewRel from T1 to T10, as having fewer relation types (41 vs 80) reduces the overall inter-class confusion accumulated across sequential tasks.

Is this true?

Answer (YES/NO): NO